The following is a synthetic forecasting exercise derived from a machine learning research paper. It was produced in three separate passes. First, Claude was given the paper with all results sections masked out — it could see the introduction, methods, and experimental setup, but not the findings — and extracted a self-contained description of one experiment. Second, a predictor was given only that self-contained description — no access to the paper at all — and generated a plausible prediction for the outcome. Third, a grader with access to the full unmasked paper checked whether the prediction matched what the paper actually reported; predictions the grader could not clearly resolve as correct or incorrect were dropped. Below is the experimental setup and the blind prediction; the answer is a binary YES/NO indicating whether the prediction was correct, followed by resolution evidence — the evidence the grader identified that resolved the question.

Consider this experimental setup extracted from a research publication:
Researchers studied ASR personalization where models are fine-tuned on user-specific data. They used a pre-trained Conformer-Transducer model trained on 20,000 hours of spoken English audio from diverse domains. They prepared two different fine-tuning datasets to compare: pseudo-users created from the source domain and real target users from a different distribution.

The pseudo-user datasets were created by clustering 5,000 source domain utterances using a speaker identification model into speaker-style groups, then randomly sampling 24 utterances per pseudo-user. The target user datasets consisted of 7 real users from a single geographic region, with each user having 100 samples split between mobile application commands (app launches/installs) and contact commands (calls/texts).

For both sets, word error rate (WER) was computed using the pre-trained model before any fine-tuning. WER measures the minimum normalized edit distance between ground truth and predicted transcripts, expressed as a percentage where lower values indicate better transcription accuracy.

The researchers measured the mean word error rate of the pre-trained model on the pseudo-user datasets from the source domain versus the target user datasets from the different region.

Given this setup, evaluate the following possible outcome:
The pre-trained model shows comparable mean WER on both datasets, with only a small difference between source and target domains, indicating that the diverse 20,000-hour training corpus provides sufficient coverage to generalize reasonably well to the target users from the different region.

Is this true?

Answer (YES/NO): NO